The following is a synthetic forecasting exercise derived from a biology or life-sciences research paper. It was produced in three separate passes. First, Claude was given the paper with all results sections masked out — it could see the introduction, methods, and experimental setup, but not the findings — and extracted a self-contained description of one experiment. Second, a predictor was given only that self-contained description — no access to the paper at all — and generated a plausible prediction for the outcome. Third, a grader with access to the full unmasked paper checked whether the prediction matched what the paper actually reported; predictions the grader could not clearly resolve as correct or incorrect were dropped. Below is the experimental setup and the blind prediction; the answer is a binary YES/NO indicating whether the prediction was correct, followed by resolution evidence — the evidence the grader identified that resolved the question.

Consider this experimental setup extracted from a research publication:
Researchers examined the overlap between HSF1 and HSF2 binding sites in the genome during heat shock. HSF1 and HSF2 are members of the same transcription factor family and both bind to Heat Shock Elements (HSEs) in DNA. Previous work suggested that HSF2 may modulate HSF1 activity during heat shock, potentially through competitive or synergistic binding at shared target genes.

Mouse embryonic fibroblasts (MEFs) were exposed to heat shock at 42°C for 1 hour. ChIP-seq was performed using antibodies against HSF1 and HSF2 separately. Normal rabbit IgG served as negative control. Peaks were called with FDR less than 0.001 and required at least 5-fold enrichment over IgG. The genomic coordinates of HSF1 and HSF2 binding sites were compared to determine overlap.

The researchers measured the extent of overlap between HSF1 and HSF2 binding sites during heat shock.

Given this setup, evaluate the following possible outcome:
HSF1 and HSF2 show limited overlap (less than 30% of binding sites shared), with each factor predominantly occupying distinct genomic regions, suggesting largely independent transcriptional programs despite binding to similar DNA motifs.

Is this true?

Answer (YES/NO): NO